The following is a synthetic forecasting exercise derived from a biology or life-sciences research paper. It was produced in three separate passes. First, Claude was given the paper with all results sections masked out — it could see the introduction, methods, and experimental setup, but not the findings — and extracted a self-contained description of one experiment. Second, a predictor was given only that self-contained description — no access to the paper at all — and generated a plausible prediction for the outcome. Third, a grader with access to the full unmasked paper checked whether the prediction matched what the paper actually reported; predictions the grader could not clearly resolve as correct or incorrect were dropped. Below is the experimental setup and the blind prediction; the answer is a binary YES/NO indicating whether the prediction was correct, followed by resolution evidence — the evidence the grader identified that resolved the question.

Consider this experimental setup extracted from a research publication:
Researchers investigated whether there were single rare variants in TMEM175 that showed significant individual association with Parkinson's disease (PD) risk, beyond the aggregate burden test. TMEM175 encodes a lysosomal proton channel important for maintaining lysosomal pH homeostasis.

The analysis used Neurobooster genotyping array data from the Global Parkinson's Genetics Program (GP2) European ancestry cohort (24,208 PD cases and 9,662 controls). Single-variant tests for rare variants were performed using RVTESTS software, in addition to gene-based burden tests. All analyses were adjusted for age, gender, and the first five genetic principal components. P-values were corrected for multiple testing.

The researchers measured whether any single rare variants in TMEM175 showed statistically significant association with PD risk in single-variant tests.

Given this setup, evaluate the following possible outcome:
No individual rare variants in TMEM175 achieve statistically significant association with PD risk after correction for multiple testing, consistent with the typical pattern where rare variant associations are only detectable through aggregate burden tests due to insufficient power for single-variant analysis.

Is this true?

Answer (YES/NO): YES